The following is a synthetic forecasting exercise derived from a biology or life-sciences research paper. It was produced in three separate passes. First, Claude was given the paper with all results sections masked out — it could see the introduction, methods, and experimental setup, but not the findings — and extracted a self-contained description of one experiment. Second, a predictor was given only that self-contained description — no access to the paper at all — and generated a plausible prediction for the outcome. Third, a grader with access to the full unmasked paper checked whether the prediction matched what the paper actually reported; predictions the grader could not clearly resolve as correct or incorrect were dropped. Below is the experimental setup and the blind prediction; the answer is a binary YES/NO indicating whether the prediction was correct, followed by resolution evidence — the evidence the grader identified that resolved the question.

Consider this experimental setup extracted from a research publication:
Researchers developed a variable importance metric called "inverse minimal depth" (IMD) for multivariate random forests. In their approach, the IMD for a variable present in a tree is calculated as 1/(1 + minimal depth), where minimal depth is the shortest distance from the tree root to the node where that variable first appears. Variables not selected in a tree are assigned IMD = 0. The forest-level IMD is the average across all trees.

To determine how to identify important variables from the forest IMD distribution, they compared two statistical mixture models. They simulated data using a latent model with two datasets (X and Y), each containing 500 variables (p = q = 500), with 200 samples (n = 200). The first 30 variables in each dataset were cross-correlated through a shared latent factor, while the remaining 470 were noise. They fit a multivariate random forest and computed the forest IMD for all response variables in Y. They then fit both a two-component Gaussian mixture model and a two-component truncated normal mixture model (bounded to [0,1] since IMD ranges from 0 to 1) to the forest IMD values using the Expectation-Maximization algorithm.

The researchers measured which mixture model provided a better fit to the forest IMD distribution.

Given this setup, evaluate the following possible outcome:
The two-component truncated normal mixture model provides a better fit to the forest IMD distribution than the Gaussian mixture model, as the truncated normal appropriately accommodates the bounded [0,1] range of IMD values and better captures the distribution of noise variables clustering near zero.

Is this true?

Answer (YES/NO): NO